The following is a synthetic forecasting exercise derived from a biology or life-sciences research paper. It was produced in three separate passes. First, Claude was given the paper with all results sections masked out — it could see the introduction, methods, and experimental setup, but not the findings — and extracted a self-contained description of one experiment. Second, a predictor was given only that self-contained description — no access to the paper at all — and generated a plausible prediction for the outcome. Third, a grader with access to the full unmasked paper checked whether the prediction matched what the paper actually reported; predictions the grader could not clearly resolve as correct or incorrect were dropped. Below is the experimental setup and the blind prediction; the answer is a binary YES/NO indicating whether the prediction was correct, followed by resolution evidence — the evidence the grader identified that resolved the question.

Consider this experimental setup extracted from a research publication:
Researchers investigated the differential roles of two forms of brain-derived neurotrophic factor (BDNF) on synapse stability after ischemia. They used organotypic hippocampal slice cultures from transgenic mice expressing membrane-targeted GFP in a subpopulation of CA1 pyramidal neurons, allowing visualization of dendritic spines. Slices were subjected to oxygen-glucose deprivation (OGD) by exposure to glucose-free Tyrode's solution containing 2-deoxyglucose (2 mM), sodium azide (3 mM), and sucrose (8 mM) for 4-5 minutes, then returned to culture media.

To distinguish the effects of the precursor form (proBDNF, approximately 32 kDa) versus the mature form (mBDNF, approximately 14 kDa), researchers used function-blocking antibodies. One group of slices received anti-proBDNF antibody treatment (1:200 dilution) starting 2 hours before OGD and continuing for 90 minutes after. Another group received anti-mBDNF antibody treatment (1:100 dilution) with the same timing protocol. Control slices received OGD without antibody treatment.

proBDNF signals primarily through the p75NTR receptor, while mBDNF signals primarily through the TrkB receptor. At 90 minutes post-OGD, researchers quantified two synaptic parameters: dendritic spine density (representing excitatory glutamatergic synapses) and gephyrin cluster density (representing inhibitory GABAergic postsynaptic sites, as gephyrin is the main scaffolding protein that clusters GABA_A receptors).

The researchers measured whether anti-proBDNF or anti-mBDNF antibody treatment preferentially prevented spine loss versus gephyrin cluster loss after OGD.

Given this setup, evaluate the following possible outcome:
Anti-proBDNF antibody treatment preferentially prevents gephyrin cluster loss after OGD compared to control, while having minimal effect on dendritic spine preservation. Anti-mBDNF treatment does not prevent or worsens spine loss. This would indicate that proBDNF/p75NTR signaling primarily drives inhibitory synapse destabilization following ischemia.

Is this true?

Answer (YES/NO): NO